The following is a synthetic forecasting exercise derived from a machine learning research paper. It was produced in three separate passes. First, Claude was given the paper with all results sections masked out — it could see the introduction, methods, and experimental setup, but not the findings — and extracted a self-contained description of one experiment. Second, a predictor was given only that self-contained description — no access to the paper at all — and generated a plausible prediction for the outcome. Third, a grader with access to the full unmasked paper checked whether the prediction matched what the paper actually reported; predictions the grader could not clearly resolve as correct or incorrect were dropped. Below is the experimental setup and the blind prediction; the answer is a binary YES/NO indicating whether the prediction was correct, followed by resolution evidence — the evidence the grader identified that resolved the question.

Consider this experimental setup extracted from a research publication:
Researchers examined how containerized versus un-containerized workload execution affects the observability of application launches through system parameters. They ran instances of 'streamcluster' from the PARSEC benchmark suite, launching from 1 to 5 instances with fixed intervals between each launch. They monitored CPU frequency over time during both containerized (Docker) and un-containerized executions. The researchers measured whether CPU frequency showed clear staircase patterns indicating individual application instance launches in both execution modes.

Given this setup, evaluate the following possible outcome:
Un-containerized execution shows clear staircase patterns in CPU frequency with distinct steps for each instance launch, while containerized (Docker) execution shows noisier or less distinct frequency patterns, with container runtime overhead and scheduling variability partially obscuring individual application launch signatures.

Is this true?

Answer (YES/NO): NO